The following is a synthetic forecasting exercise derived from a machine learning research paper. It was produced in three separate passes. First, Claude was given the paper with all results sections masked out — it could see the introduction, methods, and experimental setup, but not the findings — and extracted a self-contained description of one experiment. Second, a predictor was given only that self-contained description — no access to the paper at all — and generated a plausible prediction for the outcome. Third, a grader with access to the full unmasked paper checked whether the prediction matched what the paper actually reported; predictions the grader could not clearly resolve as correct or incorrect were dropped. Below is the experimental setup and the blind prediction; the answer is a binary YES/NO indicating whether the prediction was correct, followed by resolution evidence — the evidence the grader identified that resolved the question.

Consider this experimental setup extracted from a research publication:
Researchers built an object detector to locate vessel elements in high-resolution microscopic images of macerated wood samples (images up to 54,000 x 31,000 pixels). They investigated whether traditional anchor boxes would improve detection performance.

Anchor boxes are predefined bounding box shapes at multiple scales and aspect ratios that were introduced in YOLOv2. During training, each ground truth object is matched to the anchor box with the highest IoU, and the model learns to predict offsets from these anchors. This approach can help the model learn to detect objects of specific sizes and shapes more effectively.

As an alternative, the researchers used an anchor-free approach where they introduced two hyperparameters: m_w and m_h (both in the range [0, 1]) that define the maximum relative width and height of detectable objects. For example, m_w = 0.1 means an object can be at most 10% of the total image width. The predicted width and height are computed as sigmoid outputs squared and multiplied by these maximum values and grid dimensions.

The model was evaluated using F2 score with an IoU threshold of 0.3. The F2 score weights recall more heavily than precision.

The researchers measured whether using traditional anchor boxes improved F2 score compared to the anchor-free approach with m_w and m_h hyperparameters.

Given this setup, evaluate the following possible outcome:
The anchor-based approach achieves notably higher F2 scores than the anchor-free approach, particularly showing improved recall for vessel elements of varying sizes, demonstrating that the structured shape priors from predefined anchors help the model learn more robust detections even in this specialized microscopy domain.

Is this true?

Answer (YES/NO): NO